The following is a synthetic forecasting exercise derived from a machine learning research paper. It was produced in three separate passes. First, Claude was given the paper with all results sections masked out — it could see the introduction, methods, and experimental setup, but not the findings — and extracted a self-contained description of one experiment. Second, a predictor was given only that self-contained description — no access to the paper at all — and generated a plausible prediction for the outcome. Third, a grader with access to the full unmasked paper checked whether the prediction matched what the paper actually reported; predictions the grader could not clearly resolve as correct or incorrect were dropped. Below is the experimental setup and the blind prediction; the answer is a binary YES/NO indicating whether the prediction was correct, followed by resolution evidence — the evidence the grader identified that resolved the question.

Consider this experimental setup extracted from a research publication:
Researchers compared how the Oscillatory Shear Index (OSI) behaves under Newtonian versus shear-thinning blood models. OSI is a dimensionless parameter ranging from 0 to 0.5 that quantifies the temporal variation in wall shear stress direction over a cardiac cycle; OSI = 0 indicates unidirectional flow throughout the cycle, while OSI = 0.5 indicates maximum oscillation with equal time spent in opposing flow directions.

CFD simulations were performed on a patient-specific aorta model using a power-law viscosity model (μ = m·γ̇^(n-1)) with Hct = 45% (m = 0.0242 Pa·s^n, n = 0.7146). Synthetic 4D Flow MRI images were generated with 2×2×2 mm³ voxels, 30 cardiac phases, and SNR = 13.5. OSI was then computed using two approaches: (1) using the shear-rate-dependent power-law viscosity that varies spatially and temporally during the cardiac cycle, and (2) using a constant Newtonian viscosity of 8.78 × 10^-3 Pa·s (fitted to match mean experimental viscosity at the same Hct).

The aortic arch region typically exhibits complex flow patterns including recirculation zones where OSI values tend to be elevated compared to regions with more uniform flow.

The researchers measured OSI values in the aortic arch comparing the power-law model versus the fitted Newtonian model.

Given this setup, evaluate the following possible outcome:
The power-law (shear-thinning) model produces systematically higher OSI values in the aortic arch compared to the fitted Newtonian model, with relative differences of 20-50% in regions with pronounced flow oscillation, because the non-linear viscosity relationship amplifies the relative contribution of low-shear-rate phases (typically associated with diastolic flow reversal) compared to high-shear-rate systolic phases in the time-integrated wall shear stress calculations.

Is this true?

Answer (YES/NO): YES